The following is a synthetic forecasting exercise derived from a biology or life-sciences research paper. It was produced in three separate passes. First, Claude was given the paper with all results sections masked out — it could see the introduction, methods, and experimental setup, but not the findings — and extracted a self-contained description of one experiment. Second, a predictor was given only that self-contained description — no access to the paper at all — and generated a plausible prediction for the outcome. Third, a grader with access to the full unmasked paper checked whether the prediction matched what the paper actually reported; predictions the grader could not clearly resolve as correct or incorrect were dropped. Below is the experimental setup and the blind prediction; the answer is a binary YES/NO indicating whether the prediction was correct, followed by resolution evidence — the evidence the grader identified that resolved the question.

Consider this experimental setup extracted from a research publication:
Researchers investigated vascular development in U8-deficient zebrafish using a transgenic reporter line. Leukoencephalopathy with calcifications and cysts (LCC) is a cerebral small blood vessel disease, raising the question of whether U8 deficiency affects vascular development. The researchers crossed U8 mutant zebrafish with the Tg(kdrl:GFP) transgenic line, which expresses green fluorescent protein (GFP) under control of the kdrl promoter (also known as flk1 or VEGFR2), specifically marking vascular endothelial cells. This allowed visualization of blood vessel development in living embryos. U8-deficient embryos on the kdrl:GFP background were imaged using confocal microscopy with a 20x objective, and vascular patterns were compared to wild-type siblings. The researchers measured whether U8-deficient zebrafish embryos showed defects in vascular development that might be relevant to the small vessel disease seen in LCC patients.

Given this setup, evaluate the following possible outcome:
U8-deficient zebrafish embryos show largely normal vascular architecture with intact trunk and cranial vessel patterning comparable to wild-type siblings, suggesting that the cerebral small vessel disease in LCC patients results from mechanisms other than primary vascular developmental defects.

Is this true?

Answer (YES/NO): NO